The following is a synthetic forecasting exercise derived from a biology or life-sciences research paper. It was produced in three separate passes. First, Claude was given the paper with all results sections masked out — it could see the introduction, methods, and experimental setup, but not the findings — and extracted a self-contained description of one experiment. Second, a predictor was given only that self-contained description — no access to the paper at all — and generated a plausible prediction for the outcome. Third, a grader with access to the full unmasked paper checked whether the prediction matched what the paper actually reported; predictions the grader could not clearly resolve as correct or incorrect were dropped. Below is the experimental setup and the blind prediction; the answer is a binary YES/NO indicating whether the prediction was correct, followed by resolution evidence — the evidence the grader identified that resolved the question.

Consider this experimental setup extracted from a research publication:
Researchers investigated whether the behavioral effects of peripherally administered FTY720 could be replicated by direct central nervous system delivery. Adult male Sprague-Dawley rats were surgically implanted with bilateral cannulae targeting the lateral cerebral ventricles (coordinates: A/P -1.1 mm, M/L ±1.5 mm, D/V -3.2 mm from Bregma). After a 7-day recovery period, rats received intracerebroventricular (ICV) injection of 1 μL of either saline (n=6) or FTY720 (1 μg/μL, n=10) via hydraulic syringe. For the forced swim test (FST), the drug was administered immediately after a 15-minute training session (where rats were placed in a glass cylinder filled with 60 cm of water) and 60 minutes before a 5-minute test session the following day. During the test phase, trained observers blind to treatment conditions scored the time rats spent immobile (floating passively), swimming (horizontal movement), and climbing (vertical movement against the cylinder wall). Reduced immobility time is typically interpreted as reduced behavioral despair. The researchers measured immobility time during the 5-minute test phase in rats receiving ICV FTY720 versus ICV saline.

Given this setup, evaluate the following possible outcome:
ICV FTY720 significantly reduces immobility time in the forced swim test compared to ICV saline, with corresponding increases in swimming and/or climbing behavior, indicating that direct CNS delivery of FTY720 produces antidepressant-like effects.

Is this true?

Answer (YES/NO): NO